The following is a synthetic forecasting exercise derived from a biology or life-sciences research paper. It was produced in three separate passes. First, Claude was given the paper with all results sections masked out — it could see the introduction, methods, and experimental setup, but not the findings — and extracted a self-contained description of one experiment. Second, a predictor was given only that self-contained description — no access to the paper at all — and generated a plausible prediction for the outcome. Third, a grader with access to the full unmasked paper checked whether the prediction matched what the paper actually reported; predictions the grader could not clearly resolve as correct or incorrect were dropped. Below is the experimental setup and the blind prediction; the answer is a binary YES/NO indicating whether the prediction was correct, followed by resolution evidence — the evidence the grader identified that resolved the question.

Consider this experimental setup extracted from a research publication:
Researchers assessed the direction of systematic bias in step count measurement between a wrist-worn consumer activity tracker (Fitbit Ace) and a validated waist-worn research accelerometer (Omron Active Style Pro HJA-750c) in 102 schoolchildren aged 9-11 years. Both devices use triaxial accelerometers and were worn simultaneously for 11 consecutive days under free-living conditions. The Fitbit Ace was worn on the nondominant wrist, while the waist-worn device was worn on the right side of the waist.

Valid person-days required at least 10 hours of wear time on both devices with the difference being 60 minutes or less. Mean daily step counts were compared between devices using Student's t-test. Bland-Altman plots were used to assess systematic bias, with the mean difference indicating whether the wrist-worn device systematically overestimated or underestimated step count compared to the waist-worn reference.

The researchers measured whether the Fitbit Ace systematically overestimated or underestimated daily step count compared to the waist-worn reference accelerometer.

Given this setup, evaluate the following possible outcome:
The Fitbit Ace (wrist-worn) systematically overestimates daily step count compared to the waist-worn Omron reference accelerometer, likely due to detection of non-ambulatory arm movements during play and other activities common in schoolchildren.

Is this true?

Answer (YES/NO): YES